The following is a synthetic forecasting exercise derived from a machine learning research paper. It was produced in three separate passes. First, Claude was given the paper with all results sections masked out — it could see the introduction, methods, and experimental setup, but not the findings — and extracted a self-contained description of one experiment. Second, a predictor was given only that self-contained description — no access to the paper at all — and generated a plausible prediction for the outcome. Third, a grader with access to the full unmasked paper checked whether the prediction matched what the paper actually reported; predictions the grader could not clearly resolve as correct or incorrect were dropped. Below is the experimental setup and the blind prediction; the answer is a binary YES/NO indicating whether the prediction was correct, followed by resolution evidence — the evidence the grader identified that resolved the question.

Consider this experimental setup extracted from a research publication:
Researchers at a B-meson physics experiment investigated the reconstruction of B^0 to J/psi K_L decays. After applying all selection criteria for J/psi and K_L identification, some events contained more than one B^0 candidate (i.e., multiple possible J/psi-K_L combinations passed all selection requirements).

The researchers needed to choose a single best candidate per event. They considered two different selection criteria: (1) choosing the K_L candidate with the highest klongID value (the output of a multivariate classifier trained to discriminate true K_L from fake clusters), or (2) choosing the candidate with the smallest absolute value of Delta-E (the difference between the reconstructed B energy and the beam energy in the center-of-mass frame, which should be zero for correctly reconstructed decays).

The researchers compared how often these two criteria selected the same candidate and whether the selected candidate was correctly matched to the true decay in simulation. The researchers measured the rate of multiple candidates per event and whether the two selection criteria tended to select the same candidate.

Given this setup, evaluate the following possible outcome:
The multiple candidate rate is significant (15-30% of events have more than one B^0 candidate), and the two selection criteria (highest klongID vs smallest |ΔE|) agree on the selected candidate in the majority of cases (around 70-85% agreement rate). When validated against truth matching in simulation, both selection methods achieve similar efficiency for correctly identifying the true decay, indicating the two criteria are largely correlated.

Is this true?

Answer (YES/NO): NO